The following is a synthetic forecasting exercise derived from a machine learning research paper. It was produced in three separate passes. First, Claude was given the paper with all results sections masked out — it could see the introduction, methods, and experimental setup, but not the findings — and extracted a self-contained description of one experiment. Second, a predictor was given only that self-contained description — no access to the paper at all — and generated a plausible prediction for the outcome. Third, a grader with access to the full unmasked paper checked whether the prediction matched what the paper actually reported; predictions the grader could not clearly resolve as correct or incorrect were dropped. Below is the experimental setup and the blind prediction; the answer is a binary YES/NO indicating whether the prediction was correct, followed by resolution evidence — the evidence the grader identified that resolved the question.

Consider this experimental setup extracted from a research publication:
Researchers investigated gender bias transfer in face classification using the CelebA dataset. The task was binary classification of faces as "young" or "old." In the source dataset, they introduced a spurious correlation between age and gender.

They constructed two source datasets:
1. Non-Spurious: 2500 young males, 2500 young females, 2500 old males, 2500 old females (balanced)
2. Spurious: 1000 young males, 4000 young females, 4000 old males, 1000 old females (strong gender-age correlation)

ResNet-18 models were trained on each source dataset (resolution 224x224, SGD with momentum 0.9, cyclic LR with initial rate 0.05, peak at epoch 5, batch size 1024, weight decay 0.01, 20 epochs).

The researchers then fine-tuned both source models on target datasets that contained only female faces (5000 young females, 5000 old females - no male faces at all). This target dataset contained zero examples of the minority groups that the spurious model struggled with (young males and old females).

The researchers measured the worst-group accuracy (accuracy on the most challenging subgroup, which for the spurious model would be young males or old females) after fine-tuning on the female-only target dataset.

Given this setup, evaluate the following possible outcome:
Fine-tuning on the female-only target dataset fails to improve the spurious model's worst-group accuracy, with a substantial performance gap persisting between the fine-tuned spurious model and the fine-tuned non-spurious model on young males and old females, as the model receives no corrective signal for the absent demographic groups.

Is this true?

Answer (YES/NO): YES